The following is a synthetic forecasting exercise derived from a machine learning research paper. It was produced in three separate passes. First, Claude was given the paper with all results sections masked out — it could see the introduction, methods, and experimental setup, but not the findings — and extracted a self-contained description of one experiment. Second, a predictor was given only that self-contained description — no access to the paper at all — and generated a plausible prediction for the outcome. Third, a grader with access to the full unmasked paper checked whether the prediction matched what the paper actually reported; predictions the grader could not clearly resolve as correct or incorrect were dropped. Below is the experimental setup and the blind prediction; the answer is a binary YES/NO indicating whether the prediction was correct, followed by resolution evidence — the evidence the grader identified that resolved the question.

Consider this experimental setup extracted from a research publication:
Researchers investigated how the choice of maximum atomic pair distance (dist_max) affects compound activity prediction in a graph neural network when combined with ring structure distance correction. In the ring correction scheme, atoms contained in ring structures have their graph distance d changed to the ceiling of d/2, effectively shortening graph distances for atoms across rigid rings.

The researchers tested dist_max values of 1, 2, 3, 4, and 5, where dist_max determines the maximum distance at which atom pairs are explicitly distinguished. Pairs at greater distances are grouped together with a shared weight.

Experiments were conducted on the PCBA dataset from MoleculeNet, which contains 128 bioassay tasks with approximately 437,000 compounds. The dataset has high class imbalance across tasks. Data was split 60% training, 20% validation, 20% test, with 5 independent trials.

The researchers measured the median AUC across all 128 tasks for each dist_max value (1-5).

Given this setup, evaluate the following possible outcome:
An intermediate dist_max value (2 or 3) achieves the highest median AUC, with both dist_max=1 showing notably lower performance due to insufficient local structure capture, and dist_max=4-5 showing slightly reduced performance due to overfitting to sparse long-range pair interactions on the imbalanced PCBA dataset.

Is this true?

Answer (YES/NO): NO